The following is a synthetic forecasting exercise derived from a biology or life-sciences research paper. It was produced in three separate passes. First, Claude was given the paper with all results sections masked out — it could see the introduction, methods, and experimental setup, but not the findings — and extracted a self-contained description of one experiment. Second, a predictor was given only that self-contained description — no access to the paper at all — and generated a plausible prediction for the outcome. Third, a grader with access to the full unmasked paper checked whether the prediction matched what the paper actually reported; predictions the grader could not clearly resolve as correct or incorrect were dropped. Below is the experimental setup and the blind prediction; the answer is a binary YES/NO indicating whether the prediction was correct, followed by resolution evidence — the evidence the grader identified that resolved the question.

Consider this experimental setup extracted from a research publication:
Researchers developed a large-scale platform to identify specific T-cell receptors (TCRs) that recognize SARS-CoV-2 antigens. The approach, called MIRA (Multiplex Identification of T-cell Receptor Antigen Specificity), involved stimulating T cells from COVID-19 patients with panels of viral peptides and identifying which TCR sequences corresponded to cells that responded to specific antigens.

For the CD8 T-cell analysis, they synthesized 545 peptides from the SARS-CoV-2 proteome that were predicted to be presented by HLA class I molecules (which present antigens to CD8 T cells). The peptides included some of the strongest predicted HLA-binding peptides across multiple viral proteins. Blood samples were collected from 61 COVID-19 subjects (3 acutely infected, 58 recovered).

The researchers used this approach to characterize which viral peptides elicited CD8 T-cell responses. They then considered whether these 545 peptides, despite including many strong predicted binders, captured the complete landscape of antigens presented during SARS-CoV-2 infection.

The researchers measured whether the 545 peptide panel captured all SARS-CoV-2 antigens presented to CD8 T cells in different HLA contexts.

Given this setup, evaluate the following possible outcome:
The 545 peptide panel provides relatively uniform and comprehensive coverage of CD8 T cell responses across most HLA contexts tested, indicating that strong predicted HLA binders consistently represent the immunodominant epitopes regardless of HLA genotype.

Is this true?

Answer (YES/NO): NO